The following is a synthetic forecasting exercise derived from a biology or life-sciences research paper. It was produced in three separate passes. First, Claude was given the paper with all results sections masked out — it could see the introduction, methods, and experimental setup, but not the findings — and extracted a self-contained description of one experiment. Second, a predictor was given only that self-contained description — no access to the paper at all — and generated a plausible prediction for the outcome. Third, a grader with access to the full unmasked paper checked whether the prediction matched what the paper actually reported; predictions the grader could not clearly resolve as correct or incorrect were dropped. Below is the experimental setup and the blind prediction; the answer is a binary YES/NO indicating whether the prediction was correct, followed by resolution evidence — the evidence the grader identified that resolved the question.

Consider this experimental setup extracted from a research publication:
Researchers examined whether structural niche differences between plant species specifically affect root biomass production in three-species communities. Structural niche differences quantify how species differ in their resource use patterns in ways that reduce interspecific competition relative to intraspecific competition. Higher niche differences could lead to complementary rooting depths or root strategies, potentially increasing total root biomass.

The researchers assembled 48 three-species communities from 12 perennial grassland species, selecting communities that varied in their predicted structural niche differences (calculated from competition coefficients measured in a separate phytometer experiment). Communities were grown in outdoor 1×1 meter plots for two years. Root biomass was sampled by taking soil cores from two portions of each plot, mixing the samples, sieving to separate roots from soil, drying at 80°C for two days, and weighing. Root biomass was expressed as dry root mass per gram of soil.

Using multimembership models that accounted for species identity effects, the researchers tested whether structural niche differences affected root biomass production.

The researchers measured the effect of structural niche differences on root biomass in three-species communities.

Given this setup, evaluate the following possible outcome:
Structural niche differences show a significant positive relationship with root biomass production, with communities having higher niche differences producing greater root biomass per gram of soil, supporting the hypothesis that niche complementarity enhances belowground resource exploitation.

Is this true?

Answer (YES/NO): YES